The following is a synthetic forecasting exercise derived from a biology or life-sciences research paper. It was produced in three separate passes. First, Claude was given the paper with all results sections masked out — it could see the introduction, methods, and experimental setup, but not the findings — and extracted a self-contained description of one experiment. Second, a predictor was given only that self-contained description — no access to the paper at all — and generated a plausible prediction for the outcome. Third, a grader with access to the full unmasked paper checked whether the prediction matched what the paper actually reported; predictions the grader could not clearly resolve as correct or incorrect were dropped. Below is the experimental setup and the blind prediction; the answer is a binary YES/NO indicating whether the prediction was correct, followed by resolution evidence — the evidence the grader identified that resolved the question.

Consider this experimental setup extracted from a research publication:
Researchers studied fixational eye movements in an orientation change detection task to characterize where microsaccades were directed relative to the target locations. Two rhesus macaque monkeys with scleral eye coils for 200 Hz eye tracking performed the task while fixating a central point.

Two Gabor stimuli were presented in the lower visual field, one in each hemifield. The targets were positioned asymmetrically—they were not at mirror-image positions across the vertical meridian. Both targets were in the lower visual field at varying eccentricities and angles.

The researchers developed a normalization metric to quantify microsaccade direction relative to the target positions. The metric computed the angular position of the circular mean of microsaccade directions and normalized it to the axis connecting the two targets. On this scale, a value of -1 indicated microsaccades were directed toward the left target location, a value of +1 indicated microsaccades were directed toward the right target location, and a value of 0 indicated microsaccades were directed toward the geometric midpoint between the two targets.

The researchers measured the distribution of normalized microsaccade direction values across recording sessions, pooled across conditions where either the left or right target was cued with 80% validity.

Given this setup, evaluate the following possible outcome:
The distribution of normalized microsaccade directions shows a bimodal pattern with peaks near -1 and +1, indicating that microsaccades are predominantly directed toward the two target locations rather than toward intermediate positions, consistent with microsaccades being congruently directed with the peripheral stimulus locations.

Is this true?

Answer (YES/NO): NO